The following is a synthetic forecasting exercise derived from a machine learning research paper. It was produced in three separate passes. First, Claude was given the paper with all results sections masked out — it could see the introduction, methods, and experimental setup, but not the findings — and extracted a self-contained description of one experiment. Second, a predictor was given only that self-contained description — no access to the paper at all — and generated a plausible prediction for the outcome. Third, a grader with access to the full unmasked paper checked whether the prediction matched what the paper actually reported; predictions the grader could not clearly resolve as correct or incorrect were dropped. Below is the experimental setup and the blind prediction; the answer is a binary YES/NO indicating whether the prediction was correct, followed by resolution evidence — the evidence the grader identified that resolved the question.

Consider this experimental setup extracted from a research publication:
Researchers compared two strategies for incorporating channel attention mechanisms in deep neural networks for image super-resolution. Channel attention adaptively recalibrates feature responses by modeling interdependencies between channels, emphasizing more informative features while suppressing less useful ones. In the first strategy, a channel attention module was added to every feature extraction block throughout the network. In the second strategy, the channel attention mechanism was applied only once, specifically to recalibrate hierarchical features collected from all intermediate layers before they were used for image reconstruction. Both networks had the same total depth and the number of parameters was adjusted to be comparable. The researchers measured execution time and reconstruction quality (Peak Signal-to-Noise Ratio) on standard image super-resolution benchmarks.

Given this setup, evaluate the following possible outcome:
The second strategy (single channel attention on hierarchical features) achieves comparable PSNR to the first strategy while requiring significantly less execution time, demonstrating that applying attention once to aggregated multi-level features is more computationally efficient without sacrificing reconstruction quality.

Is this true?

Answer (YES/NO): NO